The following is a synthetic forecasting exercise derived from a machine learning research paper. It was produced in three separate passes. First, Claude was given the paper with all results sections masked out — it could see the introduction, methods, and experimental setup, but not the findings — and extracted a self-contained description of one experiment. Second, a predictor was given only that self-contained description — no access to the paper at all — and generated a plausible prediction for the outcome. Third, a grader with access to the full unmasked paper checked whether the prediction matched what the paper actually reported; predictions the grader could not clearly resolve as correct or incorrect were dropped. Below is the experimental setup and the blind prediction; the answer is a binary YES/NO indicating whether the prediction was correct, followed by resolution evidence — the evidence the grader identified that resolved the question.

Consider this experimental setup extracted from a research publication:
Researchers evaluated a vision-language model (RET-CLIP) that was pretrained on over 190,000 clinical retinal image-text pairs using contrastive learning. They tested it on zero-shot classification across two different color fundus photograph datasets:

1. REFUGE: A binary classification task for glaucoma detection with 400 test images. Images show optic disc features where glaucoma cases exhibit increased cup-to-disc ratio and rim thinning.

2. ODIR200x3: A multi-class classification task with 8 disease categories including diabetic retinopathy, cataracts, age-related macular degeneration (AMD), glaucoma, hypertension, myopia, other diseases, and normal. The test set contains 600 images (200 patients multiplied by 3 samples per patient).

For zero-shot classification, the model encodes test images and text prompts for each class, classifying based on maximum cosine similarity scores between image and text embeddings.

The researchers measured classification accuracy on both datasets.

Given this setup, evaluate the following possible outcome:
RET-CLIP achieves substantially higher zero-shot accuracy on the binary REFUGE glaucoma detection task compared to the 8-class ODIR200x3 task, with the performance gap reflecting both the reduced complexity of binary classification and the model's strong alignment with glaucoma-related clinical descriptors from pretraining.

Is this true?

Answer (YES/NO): NO